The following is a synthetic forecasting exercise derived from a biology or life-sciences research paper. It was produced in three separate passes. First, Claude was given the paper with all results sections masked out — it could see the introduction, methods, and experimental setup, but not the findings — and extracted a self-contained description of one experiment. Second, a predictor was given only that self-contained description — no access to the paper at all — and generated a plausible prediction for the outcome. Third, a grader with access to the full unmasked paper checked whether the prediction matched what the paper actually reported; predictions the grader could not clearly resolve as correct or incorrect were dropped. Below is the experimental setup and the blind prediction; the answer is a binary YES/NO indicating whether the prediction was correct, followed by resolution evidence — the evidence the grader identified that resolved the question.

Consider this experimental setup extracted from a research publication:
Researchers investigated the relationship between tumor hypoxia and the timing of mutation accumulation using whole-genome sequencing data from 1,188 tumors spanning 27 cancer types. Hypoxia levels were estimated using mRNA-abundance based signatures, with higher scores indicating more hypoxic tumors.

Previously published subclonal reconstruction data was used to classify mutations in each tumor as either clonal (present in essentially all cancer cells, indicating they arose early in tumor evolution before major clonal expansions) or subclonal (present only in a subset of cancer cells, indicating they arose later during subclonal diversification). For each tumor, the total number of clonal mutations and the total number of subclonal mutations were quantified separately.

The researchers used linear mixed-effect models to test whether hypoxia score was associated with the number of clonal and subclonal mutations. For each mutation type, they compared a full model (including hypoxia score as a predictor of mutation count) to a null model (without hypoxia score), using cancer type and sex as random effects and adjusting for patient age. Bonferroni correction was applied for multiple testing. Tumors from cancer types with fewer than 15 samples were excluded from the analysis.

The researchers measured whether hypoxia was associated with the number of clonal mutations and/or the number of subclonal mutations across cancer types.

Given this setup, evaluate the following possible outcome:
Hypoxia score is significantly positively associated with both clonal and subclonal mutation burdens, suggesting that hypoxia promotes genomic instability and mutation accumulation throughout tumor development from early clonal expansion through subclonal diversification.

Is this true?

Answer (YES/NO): NO